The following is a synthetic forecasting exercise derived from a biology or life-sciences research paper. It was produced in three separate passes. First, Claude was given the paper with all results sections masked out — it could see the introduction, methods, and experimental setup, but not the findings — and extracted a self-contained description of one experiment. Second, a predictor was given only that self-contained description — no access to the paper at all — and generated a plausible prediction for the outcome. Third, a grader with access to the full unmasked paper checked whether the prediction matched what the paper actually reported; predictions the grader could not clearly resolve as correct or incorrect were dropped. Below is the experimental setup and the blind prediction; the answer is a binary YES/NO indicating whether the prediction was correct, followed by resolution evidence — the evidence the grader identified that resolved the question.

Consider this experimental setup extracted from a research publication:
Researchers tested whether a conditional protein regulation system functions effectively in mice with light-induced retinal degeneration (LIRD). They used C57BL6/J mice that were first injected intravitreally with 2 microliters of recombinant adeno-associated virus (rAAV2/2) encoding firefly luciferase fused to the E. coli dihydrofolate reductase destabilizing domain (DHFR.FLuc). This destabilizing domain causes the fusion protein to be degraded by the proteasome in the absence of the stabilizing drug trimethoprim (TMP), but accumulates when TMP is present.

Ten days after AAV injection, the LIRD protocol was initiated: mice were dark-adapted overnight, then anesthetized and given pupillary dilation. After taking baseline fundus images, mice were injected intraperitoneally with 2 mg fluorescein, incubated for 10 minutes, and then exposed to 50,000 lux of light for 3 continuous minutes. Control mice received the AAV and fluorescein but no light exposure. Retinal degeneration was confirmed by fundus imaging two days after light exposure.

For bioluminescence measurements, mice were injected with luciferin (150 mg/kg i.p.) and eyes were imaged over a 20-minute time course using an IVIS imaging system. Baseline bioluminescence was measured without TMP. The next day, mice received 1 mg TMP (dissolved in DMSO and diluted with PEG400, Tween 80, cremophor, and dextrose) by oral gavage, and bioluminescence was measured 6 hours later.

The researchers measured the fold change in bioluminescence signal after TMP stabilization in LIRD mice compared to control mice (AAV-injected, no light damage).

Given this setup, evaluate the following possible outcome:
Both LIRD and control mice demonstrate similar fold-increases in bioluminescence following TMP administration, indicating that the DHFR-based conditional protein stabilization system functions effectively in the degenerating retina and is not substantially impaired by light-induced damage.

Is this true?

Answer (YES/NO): YES